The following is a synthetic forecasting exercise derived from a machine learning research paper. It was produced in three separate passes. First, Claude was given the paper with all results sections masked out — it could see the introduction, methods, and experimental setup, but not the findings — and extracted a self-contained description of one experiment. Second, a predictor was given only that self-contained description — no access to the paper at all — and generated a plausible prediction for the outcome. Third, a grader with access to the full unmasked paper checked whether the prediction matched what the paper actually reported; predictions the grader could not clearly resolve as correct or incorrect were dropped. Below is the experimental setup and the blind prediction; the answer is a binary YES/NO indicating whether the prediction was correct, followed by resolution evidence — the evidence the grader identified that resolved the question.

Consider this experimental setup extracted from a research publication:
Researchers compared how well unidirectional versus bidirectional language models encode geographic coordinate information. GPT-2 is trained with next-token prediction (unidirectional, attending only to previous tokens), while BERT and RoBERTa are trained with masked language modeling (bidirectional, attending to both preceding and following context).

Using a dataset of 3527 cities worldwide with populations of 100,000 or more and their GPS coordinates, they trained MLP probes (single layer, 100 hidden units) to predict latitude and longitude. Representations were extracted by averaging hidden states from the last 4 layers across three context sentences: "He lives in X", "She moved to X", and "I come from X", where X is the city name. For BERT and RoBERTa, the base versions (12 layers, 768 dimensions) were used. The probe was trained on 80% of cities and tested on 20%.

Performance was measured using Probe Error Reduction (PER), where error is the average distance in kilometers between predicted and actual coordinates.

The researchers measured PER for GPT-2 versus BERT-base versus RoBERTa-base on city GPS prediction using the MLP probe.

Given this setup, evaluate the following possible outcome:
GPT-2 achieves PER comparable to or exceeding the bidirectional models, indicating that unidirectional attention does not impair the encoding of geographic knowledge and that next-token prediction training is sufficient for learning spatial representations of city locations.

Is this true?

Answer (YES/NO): NO